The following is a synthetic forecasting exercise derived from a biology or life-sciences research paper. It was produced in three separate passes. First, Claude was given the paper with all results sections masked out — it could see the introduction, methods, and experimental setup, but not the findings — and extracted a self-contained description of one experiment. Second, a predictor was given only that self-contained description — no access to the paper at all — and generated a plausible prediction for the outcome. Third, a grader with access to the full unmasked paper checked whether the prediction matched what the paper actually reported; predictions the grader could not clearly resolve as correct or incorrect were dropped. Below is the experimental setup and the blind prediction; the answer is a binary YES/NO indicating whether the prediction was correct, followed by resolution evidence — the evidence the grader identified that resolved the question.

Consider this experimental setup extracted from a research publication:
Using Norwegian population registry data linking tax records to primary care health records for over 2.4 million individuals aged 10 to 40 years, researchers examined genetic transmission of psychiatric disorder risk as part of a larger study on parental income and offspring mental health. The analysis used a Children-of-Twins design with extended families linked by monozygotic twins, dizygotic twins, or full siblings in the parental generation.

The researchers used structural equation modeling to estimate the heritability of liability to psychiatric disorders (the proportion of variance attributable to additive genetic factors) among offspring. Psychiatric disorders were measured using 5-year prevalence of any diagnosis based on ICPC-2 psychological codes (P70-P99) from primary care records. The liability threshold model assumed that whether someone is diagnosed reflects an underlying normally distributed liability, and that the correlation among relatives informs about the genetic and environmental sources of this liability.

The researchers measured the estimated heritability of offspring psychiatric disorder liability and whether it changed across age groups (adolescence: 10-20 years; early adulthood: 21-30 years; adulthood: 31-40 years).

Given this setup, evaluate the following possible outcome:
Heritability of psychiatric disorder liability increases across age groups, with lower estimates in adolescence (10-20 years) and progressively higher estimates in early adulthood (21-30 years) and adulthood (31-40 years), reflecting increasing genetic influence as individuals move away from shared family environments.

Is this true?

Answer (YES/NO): NO